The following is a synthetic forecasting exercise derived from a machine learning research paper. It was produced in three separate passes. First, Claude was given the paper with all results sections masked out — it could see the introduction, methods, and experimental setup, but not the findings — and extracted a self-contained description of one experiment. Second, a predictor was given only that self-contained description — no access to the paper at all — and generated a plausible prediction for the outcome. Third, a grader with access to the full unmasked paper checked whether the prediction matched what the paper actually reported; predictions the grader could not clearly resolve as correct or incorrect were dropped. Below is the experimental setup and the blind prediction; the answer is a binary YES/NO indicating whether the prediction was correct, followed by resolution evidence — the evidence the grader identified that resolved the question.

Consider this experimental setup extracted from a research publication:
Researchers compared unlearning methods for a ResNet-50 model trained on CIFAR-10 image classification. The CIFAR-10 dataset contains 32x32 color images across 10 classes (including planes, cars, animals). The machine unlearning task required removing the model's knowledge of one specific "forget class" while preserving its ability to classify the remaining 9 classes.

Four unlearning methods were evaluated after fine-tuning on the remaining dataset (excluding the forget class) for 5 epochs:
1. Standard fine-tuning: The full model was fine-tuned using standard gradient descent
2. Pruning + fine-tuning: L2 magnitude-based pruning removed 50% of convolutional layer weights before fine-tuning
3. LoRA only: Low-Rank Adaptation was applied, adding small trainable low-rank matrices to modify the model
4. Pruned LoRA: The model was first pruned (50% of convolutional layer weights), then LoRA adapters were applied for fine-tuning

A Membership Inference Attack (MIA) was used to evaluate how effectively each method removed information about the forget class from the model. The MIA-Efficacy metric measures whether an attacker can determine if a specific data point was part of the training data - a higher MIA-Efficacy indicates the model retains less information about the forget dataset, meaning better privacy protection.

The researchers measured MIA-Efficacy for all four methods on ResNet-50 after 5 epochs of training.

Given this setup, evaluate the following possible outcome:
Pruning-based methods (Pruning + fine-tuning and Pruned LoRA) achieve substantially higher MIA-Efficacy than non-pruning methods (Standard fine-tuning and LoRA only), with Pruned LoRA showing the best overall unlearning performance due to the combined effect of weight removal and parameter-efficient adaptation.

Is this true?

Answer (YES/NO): NO